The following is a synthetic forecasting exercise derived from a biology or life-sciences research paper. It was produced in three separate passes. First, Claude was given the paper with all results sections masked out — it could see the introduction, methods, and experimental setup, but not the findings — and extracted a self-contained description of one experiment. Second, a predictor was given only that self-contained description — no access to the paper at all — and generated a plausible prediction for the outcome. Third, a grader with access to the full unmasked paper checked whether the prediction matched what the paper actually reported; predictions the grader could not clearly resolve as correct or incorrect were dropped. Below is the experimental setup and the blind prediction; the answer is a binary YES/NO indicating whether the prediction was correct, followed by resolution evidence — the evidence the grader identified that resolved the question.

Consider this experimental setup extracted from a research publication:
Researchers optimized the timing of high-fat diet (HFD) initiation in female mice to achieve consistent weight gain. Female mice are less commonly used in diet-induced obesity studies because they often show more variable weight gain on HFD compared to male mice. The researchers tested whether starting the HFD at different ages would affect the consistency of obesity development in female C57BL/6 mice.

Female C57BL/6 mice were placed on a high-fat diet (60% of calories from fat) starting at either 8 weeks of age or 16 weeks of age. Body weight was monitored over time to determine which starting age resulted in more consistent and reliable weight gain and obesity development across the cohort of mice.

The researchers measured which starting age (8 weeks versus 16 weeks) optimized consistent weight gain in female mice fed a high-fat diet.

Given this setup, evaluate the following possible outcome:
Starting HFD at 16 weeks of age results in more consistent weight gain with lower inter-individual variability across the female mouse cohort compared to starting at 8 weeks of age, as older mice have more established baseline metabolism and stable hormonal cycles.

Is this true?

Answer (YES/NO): YES